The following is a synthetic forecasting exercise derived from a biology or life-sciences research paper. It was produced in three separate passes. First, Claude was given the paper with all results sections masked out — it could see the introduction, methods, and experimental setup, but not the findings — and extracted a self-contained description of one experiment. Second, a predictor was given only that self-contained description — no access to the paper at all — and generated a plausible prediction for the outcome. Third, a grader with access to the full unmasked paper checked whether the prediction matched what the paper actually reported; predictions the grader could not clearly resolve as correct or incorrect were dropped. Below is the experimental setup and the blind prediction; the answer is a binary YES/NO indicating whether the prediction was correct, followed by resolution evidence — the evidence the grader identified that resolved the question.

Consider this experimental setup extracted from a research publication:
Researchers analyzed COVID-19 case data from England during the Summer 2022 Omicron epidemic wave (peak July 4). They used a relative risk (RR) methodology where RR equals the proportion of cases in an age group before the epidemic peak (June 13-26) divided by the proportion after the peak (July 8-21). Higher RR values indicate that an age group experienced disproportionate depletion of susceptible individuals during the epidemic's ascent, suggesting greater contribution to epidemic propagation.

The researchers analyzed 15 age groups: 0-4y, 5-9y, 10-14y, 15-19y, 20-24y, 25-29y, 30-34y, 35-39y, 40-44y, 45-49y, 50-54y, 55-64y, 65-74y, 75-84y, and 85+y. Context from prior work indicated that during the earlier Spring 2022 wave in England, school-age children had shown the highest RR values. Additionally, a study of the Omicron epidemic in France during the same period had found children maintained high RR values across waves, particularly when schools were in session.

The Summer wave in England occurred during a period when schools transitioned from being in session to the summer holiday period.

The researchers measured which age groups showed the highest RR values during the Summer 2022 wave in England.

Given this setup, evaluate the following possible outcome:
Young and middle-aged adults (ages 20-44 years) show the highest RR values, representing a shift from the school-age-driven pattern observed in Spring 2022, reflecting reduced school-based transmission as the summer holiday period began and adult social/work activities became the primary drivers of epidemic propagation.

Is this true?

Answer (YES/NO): NO